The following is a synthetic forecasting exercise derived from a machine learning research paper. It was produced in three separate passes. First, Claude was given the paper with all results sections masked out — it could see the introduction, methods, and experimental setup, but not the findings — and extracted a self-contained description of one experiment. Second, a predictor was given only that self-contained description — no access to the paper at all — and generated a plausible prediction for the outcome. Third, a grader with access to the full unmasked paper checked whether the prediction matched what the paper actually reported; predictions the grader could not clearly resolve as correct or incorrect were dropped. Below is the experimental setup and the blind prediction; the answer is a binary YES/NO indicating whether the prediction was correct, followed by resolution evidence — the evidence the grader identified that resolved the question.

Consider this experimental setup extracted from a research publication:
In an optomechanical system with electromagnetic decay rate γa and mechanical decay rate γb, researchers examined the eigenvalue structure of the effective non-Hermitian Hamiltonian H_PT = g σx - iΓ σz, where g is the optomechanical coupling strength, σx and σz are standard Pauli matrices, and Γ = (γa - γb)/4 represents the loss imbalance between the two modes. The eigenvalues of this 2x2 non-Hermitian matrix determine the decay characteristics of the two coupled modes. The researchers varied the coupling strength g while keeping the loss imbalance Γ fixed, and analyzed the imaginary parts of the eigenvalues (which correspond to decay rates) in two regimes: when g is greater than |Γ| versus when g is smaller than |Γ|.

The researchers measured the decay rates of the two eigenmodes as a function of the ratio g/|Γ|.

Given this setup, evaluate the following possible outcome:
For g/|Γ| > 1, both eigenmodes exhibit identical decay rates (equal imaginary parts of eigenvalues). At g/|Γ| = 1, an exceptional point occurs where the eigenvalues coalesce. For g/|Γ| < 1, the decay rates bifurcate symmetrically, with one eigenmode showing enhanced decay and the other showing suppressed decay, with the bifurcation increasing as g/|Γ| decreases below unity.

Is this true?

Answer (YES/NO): YES